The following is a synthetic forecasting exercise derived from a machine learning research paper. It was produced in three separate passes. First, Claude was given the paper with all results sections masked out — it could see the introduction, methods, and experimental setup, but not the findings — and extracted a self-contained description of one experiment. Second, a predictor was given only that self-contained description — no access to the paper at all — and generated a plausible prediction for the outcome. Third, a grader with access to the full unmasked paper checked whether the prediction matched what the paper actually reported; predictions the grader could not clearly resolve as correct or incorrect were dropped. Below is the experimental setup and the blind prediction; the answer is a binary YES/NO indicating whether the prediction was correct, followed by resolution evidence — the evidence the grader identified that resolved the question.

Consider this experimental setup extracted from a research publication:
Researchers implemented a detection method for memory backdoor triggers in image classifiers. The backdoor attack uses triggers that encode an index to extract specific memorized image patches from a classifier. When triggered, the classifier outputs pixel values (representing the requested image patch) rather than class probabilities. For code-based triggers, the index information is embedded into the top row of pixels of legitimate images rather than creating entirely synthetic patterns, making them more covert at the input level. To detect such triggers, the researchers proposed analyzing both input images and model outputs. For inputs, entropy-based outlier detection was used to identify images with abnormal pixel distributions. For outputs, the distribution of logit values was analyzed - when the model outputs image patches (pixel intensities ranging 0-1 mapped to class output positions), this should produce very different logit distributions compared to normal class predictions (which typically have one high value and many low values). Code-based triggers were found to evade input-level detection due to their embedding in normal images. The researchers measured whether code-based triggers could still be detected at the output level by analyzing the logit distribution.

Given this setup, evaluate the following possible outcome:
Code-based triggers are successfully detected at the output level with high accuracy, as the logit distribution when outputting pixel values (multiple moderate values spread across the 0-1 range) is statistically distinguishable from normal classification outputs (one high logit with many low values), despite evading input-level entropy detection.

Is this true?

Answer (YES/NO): YES